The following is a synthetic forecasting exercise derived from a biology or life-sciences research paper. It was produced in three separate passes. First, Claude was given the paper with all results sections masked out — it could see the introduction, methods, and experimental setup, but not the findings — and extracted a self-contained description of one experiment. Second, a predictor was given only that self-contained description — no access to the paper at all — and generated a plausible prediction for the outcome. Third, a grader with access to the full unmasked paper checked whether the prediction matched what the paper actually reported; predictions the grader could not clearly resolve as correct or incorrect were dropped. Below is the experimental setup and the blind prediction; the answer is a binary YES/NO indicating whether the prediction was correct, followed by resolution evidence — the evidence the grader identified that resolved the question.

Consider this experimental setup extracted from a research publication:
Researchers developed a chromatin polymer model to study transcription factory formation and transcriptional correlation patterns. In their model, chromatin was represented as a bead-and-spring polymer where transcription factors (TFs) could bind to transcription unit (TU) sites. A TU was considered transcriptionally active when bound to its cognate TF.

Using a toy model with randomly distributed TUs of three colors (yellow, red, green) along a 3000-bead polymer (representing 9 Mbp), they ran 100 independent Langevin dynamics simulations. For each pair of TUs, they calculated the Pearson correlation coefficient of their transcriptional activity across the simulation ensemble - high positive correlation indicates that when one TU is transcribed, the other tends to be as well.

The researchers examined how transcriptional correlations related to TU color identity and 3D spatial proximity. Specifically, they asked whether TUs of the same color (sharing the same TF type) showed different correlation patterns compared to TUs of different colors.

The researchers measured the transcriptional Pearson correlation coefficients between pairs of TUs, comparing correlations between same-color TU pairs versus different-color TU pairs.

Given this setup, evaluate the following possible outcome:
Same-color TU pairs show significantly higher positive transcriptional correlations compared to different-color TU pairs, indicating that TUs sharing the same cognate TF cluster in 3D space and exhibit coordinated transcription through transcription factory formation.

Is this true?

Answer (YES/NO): YES